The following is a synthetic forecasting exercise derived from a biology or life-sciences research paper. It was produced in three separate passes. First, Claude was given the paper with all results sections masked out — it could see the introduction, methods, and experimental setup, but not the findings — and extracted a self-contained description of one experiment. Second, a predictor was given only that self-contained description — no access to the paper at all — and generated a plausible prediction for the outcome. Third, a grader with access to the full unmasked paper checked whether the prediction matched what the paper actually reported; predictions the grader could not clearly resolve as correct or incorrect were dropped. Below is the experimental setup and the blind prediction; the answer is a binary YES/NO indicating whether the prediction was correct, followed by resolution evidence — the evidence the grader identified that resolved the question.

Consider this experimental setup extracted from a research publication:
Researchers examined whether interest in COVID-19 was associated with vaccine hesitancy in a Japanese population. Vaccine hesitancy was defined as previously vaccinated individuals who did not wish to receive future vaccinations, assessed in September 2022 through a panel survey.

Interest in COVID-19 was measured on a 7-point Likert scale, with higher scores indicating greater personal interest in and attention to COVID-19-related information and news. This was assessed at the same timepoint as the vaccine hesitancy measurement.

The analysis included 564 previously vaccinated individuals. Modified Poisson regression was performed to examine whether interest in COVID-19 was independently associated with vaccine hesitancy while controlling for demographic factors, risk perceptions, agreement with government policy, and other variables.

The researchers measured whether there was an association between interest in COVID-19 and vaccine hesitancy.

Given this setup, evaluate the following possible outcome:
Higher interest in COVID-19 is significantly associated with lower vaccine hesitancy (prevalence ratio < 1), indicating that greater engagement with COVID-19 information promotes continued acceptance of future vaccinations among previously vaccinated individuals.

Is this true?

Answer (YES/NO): YES